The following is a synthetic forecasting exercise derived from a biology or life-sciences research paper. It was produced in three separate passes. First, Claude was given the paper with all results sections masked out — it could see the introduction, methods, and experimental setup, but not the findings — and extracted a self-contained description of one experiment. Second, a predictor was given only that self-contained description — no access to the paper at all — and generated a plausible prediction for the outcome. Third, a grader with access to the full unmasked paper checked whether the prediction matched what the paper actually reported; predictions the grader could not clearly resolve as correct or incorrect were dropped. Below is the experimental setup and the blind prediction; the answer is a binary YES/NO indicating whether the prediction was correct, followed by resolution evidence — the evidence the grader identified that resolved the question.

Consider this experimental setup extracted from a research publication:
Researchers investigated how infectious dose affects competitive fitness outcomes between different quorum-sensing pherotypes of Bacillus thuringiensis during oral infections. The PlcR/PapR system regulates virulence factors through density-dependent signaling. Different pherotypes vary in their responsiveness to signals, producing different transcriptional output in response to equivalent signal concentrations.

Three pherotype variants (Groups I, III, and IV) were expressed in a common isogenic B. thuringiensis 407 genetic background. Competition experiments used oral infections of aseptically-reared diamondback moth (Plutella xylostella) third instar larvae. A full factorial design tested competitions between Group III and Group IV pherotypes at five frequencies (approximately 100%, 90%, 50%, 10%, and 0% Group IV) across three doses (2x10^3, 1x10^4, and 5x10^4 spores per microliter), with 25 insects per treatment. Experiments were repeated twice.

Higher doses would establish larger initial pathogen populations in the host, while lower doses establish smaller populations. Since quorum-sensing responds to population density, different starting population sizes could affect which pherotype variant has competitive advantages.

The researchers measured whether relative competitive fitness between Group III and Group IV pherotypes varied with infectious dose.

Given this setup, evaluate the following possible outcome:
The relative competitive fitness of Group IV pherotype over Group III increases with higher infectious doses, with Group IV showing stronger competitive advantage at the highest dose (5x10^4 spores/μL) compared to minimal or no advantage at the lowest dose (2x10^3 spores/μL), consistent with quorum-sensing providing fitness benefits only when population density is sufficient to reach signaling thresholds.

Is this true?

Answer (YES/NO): NO